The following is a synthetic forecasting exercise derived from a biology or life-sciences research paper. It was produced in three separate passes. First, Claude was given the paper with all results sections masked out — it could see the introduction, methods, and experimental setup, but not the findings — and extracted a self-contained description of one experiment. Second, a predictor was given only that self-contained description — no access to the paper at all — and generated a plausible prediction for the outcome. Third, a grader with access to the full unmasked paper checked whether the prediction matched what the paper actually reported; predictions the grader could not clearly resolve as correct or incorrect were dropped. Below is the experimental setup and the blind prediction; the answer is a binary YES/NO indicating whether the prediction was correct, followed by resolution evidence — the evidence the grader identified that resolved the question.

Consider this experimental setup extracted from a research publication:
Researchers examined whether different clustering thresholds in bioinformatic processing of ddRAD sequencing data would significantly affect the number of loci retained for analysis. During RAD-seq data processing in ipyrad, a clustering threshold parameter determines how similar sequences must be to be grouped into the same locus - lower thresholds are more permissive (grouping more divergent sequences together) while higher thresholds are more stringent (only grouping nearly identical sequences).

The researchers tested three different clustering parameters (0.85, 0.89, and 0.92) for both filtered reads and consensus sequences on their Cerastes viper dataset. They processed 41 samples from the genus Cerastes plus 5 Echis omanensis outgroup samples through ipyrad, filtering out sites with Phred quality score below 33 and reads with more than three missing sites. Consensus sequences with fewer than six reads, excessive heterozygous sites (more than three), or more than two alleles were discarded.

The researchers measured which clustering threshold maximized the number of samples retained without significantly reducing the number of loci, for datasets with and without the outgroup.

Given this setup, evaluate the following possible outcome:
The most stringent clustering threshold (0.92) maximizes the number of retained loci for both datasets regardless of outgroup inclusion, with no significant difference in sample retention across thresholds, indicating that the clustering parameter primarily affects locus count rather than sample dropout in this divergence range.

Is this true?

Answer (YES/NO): NO